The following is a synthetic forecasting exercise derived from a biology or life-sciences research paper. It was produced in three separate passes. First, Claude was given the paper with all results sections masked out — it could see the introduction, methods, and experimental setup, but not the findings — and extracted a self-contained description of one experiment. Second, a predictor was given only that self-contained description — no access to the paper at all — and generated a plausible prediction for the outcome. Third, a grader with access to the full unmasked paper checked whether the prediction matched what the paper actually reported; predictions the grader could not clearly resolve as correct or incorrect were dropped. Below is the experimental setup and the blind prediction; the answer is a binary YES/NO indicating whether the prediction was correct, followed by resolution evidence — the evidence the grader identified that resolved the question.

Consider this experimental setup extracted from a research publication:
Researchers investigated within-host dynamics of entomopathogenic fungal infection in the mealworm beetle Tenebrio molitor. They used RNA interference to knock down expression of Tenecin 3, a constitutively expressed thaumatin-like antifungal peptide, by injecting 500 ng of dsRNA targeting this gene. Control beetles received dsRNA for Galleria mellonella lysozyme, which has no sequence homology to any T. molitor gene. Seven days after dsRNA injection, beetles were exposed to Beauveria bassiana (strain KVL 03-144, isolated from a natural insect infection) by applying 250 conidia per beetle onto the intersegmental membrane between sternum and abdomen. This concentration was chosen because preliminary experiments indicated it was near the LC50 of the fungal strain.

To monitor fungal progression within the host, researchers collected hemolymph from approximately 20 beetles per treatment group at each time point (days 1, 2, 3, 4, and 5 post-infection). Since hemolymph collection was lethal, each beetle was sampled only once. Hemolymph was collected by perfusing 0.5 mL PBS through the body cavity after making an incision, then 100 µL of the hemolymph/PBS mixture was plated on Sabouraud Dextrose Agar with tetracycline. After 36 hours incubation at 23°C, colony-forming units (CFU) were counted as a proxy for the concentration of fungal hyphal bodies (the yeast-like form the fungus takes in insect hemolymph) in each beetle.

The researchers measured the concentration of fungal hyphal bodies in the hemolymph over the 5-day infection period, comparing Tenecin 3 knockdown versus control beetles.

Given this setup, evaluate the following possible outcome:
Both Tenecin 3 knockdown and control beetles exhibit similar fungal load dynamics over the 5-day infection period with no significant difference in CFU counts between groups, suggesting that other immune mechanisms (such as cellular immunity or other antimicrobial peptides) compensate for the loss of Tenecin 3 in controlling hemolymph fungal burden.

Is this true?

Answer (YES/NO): NO